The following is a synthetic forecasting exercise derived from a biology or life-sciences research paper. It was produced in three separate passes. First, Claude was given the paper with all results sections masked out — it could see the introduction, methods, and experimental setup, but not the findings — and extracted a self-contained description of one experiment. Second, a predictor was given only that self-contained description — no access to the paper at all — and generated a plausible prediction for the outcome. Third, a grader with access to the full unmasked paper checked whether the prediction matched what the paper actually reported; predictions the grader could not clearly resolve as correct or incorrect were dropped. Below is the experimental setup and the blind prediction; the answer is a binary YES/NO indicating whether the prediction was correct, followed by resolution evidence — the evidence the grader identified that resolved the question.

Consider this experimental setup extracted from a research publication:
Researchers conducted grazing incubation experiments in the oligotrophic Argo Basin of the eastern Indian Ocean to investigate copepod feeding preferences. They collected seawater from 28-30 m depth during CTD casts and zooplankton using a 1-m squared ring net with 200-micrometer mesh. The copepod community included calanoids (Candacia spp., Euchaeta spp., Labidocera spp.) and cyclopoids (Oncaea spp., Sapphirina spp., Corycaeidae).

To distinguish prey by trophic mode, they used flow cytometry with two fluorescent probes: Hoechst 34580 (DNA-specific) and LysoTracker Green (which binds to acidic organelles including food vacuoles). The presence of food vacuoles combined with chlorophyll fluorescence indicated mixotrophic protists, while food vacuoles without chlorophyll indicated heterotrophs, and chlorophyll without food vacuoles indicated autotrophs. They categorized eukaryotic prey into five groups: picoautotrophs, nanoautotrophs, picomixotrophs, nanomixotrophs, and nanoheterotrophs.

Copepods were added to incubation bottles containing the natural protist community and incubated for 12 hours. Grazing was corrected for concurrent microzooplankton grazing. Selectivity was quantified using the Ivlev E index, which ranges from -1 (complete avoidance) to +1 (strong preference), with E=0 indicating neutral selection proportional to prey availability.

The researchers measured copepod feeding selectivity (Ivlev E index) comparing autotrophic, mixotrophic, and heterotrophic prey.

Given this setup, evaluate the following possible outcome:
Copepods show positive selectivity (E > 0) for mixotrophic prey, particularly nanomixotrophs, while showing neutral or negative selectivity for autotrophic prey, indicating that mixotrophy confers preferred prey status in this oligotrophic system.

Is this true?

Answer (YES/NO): NO